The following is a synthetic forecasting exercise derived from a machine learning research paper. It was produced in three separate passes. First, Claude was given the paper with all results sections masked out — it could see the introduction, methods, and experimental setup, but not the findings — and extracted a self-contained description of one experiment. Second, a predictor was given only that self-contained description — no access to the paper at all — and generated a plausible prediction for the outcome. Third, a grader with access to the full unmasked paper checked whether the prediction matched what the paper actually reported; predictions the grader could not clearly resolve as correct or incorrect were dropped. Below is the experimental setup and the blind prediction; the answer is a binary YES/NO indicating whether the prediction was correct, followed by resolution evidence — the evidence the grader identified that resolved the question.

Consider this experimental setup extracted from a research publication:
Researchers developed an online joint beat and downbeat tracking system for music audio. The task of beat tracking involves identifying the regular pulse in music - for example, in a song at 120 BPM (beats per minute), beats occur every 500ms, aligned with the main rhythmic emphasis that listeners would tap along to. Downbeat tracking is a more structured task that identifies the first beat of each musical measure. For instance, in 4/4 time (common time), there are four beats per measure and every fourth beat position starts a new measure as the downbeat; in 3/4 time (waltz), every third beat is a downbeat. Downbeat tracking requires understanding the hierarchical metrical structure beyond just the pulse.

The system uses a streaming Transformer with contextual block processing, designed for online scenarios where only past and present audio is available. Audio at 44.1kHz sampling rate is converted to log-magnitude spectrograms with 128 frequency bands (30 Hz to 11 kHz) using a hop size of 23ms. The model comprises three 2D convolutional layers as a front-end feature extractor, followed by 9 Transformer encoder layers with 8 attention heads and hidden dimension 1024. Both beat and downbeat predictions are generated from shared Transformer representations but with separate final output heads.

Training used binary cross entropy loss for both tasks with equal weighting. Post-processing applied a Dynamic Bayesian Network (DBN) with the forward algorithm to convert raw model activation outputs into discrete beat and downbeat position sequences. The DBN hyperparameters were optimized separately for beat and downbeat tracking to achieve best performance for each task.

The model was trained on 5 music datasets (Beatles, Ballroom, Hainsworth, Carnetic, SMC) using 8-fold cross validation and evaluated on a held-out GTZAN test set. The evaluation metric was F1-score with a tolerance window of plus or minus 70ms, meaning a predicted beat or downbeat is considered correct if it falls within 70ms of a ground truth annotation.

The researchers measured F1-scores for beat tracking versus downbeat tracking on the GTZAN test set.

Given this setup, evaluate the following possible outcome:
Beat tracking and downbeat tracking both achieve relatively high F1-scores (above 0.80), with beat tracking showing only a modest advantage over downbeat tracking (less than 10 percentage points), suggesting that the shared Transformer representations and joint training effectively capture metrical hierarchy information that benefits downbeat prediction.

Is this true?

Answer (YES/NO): NO